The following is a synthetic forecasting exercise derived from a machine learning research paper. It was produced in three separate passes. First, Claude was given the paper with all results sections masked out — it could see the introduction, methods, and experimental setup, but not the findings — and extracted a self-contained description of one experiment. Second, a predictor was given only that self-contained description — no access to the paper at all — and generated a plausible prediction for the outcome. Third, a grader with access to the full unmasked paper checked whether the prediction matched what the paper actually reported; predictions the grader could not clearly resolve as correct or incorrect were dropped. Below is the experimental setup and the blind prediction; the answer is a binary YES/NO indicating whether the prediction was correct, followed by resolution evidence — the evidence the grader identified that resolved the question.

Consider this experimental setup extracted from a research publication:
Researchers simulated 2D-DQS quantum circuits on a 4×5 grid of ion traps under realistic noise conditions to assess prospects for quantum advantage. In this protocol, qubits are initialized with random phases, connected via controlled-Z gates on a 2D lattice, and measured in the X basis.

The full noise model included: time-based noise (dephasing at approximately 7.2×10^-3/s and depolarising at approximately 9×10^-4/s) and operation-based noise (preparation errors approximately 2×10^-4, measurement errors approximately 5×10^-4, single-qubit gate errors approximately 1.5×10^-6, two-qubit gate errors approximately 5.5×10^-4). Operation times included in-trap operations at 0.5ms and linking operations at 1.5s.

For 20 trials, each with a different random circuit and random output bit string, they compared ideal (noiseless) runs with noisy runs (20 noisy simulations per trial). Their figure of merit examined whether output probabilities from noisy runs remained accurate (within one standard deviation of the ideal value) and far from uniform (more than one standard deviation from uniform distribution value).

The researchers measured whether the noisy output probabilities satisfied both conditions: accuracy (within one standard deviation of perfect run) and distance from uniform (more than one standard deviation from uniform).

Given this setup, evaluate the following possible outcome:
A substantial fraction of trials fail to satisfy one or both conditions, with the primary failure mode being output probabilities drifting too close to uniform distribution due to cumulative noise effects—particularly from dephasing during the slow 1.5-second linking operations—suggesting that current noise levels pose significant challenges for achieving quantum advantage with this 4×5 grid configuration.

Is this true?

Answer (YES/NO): NO